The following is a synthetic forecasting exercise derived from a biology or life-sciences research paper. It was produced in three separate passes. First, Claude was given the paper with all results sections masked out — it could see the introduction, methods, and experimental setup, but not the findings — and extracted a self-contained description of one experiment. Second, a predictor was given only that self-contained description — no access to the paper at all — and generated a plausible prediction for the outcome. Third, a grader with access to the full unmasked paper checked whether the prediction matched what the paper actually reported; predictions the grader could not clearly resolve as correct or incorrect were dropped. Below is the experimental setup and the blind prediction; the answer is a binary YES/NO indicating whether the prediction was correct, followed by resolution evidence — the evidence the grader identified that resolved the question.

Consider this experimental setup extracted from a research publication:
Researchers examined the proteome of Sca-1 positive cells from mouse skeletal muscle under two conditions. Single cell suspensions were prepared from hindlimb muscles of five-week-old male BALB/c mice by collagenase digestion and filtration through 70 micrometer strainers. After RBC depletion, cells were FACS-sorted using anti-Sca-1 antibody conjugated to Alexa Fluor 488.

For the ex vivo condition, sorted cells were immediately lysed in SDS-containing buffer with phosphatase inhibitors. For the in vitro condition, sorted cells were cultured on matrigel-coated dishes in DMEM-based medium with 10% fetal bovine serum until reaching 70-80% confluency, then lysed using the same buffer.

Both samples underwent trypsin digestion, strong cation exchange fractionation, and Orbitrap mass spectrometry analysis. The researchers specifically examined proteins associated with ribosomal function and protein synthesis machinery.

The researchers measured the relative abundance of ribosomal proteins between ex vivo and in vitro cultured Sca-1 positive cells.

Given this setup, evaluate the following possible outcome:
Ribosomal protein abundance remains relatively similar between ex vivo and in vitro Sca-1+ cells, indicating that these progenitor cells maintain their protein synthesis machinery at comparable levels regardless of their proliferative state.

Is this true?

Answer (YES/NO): NO